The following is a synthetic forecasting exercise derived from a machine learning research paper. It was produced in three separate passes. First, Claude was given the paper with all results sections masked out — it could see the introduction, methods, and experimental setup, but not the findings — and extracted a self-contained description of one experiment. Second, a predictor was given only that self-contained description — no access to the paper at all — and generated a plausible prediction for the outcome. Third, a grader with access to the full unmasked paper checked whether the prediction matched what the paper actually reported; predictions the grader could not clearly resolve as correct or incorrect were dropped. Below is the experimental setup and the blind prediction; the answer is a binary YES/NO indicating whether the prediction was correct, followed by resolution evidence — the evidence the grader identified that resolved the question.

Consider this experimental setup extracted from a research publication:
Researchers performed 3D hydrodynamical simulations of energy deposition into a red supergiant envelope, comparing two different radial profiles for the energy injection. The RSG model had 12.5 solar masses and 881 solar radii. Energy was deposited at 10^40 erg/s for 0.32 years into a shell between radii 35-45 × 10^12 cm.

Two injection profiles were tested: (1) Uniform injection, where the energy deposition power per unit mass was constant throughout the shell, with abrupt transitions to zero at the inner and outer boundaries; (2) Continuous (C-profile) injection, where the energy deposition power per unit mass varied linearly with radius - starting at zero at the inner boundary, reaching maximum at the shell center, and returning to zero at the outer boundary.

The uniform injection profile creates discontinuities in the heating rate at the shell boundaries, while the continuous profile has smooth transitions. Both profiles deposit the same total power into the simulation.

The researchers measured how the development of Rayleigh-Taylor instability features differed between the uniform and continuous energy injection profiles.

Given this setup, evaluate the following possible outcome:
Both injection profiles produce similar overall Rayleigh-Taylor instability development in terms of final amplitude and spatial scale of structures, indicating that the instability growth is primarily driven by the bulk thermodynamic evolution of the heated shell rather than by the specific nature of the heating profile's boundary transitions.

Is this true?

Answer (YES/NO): NO